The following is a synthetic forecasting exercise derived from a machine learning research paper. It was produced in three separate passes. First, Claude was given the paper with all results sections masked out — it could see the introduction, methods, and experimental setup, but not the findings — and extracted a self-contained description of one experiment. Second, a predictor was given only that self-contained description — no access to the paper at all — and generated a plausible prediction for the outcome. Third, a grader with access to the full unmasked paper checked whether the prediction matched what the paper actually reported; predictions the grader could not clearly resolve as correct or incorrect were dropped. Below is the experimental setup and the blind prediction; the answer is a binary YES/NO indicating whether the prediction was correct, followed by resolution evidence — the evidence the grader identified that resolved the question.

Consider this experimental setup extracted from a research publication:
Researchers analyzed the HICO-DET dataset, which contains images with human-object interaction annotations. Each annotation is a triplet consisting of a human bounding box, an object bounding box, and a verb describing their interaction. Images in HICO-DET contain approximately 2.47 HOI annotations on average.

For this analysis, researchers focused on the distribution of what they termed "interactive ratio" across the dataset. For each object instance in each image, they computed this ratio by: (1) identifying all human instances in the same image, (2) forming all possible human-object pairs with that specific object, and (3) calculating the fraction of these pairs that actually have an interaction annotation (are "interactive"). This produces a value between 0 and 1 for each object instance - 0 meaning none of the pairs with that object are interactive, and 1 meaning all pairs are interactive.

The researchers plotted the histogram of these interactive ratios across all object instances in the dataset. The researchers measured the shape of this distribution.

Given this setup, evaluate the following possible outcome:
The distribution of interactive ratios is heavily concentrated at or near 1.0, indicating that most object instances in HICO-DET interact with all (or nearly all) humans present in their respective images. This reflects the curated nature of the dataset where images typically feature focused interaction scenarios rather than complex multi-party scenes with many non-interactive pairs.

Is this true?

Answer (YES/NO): NO